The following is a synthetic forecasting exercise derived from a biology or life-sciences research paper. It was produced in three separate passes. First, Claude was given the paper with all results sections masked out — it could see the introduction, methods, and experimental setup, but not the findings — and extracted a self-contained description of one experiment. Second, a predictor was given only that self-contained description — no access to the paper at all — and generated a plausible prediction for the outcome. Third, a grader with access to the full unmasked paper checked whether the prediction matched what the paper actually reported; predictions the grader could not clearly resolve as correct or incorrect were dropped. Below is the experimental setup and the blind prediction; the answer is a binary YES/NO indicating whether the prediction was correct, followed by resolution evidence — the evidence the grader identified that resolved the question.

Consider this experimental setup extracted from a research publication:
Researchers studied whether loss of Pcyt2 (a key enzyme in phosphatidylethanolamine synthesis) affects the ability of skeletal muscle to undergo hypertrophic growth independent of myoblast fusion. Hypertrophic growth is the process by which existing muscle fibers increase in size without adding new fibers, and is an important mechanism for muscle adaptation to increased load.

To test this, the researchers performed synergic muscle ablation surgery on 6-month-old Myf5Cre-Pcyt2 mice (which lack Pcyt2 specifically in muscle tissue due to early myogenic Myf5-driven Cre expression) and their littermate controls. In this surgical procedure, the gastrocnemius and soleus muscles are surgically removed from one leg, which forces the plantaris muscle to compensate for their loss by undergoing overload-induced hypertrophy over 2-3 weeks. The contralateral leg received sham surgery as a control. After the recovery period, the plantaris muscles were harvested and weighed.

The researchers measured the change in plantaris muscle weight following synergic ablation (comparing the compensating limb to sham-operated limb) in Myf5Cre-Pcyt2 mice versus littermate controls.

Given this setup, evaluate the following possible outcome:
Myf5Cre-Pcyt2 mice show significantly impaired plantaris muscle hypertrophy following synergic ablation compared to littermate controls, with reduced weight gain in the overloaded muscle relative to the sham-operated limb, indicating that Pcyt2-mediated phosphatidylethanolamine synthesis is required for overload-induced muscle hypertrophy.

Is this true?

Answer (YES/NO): YES